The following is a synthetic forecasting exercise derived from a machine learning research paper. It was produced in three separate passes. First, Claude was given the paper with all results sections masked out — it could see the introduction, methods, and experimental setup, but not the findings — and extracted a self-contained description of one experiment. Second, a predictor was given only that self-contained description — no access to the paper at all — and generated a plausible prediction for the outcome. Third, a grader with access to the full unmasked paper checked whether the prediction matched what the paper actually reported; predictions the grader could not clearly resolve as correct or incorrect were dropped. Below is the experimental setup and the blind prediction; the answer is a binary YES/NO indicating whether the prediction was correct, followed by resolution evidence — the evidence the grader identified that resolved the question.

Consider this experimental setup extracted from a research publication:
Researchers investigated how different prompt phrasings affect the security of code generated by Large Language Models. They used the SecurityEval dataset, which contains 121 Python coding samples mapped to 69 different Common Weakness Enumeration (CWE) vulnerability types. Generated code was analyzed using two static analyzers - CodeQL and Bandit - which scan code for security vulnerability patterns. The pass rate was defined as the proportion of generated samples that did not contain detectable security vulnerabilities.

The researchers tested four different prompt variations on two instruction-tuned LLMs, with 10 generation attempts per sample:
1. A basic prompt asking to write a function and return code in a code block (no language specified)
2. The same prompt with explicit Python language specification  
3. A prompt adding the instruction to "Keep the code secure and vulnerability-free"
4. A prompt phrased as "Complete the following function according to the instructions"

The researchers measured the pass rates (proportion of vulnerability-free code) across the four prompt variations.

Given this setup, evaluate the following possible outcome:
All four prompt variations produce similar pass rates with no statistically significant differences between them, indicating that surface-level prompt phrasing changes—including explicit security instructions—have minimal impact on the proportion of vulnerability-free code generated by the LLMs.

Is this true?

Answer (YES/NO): NO